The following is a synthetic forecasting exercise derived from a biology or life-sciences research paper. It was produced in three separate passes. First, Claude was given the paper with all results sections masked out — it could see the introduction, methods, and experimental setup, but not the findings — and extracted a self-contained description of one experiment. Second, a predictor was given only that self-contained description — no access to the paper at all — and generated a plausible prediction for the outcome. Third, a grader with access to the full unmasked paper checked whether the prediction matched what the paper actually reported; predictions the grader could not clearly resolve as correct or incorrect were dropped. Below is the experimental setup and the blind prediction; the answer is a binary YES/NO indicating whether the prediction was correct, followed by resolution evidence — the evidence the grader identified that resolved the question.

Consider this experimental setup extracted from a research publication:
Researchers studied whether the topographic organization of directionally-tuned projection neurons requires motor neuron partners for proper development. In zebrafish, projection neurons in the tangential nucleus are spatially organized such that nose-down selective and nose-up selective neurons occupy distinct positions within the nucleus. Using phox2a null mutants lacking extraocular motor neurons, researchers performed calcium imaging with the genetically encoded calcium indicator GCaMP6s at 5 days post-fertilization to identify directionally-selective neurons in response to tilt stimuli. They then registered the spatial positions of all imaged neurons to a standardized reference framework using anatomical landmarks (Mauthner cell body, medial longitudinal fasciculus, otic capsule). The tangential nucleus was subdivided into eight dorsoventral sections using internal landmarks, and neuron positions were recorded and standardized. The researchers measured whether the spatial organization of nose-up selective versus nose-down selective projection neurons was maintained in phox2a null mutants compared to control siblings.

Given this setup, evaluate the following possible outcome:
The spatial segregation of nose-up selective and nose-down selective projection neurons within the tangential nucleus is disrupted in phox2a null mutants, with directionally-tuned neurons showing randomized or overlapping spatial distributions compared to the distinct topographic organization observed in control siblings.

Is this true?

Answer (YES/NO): NO